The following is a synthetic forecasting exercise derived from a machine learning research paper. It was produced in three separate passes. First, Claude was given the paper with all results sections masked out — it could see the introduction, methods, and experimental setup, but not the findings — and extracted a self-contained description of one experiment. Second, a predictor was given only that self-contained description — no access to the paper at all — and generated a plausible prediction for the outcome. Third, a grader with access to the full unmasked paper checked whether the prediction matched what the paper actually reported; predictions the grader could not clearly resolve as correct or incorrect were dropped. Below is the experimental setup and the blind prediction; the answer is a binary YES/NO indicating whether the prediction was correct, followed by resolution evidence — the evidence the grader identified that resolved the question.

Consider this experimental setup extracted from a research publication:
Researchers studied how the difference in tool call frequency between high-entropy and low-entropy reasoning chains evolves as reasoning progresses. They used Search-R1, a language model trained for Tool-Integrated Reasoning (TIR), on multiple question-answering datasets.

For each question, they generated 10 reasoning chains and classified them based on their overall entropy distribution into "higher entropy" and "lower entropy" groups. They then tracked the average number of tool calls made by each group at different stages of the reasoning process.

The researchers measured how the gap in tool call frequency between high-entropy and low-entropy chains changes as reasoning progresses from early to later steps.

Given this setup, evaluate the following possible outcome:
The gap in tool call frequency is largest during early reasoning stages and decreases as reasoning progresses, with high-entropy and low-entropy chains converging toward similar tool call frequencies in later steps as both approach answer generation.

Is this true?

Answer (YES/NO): NO